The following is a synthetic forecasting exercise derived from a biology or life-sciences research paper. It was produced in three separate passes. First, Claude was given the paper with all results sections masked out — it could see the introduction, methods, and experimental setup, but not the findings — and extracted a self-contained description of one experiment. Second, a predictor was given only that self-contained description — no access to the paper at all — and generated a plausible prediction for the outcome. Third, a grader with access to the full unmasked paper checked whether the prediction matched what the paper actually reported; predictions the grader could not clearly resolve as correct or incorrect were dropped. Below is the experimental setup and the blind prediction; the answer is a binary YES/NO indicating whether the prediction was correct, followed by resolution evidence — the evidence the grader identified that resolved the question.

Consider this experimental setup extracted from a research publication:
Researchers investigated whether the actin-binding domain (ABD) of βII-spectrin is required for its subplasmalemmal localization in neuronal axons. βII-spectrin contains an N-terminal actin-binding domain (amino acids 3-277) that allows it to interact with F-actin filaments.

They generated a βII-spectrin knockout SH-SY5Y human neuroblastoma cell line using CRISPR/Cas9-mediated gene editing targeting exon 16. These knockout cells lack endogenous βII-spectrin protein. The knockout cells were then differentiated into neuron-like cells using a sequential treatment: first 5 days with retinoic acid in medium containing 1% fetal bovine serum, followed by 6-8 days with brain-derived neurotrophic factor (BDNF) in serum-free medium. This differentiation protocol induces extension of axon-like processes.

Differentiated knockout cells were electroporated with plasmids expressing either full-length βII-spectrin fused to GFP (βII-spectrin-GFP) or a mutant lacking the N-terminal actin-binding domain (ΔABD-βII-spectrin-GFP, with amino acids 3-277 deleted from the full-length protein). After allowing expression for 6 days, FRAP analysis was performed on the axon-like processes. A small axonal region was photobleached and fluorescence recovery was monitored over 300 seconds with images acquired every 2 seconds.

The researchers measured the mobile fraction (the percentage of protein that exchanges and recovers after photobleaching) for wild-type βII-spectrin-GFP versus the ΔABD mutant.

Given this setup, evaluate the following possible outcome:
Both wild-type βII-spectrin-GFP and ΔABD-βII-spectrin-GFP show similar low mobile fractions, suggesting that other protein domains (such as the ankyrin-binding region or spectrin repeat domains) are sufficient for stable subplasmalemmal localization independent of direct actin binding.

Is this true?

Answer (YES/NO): NO